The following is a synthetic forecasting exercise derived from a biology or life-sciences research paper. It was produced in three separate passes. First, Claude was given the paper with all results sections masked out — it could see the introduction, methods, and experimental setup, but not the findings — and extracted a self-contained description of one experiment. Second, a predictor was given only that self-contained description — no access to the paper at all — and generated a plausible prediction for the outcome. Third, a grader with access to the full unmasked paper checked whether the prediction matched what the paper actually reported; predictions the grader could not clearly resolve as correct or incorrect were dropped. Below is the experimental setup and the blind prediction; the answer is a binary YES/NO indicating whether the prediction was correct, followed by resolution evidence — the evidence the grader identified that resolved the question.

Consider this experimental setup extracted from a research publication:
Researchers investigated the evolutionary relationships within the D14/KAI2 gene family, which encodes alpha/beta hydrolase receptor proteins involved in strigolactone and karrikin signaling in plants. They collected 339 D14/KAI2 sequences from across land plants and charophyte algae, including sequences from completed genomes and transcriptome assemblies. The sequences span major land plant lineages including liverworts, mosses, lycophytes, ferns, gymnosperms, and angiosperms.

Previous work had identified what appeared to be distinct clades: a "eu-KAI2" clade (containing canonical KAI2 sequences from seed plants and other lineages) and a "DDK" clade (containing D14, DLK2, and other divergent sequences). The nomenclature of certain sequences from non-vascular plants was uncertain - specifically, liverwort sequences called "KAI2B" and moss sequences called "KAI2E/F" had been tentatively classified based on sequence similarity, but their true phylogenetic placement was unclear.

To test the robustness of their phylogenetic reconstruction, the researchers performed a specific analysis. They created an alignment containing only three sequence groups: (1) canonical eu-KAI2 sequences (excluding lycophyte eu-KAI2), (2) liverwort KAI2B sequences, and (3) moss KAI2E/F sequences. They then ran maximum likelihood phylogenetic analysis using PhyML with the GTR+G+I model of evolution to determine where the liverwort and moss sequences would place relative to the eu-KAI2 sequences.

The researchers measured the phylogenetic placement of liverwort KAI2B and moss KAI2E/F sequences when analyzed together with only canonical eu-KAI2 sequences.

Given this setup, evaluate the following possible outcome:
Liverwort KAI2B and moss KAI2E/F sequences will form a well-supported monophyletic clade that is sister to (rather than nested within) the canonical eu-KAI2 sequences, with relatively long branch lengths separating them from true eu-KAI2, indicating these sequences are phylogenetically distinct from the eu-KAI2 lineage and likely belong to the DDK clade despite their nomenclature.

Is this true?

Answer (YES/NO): YES